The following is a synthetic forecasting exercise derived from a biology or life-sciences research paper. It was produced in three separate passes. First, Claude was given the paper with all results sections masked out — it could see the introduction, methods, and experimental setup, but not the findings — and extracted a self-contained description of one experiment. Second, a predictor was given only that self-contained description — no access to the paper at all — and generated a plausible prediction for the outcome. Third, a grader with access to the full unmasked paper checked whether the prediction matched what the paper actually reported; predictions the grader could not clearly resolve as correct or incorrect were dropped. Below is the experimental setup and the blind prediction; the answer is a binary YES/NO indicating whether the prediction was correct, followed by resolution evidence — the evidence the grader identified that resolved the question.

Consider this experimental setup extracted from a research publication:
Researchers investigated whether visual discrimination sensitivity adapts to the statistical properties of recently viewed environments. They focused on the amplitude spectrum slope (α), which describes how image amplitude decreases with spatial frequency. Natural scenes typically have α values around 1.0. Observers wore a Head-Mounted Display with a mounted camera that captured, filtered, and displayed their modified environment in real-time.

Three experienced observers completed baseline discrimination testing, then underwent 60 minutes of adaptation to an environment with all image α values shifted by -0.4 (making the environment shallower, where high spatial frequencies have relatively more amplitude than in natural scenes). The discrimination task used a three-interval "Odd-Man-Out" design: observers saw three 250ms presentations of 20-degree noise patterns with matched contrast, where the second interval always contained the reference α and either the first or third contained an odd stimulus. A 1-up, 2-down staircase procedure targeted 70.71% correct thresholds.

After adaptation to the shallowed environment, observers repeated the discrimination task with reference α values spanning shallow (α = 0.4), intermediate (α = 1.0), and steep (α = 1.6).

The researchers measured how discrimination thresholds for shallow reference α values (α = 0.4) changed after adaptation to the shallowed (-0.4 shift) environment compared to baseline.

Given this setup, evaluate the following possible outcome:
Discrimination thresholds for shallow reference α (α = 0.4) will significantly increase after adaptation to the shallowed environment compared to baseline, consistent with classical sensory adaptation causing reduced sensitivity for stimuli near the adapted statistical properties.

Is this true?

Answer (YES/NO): NO